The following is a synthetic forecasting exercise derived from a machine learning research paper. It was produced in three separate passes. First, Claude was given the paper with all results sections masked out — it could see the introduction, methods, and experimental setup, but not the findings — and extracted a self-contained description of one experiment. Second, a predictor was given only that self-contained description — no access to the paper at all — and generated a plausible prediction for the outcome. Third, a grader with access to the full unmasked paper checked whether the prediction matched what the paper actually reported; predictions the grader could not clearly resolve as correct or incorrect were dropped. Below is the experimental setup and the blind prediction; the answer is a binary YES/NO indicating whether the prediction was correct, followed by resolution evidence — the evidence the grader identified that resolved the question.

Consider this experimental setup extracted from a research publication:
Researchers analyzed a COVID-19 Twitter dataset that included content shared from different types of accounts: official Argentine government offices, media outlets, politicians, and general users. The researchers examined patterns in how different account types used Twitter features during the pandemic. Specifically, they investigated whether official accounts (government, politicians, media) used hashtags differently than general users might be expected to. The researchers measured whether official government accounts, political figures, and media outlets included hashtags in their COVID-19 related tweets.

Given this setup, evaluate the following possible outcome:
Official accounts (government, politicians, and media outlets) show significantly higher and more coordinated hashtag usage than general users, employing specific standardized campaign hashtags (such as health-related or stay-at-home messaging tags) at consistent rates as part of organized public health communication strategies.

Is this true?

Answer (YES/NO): NO